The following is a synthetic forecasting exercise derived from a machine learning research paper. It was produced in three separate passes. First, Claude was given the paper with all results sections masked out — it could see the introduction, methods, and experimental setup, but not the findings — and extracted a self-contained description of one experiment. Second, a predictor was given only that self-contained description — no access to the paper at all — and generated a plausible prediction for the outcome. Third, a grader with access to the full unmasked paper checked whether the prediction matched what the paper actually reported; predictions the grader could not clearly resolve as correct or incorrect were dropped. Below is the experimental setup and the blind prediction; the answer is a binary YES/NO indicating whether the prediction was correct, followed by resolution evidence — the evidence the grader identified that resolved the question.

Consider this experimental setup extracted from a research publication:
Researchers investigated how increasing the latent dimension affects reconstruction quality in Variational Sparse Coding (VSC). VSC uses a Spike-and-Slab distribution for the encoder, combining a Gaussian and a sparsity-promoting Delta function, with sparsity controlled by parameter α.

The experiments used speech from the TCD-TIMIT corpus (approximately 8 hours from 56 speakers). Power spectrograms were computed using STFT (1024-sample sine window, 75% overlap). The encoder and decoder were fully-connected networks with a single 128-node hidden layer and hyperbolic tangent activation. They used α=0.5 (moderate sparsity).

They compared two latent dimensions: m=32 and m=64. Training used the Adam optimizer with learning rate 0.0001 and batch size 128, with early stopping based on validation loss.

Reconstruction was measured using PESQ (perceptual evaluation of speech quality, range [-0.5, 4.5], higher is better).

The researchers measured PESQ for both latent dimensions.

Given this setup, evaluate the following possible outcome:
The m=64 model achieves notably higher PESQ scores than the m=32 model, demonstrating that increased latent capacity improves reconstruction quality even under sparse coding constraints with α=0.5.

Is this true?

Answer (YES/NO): NO